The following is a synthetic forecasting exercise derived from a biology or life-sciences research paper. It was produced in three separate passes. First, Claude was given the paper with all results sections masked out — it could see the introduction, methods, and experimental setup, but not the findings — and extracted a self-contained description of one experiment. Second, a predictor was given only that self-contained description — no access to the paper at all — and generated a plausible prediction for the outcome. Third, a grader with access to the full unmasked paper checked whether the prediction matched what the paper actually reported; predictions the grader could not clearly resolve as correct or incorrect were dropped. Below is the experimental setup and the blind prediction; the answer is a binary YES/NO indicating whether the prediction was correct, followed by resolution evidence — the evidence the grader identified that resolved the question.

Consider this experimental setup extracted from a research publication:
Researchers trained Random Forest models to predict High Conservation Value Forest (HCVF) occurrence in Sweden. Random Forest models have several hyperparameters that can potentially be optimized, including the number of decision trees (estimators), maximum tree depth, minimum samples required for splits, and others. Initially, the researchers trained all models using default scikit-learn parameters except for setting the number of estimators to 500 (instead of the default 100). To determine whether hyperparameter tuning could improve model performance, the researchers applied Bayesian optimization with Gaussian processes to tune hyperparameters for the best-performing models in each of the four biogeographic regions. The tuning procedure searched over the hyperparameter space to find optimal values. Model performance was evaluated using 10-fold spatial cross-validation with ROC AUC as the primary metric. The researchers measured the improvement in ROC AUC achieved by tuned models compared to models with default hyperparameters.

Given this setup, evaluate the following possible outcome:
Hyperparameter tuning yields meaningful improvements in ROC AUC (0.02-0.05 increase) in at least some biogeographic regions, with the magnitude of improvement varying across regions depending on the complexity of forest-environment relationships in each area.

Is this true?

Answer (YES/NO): NO